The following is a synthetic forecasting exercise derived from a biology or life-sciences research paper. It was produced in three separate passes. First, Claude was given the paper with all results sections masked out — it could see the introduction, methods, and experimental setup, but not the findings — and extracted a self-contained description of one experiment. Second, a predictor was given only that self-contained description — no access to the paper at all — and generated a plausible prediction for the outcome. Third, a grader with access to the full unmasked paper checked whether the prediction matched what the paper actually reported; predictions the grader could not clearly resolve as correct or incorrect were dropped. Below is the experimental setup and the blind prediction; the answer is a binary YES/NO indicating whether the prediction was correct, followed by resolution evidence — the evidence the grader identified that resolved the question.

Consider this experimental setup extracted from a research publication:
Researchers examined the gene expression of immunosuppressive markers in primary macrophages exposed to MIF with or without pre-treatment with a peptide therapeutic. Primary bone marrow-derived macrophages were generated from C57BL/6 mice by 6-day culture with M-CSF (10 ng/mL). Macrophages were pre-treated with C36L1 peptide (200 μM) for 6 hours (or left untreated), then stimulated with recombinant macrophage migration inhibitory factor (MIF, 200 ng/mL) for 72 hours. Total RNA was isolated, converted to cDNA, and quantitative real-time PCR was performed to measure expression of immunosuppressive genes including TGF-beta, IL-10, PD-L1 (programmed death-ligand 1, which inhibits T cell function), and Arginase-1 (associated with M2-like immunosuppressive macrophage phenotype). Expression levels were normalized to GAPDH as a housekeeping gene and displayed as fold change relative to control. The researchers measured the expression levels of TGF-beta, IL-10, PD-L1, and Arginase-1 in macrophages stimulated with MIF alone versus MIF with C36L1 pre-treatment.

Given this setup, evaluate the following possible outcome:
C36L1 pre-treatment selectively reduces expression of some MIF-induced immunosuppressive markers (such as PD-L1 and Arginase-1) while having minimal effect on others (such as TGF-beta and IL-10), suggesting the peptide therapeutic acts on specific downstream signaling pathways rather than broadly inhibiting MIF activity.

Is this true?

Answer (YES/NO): NO